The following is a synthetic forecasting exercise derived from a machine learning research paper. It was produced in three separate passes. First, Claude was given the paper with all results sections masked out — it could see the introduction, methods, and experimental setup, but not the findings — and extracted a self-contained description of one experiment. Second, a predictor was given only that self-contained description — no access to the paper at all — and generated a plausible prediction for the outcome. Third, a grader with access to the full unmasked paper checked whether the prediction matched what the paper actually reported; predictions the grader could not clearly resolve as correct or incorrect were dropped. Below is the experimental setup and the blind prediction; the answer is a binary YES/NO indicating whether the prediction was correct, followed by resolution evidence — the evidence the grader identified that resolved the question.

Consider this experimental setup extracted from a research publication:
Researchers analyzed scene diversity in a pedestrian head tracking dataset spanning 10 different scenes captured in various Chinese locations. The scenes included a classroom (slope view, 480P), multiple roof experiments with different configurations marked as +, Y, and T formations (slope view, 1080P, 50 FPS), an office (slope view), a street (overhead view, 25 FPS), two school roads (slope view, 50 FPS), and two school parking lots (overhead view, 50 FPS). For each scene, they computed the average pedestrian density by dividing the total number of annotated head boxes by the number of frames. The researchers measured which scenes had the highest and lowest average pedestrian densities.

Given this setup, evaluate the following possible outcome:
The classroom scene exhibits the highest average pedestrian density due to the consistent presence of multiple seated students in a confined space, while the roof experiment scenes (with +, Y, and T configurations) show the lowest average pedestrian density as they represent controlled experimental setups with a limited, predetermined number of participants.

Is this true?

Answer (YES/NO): NO